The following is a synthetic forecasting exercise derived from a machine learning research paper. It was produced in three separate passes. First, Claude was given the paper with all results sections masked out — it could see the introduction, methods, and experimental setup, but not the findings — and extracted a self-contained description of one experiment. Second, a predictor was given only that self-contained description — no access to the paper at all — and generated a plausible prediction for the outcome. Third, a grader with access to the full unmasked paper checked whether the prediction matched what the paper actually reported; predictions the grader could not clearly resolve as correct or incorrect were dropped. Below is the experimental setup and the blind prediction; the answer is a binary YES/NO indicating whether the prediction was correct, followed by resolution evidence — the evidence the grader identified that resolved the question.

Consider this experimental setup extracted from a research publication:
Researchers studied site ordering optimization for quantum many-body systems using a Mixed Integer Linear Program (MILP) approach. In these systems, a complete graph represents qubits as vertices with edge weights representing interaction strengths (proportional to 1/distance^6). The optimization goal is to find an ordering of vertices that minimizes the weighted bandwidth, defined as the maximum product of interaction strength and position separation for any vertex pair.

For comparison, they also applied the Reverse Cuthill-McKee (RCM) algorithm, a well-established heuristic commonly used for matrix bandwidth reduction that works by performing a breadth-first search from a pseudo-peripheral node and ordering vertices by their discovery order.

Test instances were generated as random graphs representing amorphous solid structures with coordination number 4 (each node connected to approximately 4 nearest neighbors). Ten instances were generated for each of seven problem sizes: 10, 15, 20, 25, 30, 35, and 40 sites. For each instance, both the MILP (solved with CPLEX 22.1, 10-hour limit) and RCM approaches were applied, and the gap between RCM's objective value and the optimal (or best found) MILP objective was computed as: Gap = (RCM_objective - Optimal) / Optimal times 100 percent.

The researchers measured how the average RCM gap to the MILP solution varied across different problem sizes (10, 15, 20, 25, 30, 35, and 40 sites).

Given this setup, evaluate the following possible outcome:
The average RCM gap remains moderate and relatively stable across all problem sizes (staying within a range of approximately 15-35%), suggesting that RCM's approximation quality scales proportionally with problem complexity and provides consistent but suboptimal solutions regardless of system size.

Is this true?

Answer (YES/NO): NO